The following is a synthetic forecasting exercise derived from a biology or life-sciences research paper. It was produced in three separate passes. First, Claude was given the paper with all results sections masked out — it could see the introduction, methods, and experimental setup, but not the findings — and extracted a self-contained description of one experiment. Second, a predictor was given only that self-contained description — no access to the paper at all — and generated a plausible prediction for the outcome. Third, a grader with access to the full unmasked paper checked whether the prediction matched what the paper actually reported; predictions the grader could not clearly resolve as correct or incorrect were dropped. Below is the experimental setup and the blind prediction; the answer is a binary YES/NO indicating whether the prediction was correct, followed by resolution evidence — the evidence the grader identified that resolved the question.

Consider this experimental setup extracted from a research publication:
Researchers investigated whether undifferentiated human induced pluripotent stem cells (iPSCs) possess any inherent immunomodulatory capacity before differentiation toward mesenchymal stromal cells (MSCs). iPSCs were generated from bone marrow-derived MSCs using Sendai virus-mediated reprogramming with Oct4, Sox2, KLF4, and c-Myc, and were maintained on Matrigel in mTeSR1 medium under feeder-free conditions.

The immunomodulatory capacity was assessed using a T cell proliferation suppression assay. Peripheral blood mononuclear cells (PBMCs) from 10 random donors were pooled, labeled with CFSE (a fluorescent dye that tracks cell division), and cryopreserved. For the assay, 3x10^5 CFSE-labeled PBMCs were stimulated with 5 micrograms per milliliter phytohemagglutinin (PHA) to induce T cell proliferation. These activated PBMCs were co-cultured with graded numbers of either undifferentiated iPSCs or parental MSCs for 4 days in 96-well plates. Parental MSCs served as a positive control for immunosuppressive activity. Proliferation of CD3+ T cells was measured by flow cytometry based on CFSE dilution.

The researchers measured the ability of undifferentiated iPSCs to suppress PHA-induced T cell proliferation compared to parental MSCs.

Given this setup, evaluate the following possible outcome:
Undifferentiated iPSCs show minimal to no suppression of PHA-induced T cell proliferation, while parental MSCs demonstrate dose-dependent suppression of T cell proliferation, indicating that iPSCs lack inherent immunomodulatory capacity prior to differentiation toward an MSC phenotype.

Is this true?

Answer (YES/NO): YES